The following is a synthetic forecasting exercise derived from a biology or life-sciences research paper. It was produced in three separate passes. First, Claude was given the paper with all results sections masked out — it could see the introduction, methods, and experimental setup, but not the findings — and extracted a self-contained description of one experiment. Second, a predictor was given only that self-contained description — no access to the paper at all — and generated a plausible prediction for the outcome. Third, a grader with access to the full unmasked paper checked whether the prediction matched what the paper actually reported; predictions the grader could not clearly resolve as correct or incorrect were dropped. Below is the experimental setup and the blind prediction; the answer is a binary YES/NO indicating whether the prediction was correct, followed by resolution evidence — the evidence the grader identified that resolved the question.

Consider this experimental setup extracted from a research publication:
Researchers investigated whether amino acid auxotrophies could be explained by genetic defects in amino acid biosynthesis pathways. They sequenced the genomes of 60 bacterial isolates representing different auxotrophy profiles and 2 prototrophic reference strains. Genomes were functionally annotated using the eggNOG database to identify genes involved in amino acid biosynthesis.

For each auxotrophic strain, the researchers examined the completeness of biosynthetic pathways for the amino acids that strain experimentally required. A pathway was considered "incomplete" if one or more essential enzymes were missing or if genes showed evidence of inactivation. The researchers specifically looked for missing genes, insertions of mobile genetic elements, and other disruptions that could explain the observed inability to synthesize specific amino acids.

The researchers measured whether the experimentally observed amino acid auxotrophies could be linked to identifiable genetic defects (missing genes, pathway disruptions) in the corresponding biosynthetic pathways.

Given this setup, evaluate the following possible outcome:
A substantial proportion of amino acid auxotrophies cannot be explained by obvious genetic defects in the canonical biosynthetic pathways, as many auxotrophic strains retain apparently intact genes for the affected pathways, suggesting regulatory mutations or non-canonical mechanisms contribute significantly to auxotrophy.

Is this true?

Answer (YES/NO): YES